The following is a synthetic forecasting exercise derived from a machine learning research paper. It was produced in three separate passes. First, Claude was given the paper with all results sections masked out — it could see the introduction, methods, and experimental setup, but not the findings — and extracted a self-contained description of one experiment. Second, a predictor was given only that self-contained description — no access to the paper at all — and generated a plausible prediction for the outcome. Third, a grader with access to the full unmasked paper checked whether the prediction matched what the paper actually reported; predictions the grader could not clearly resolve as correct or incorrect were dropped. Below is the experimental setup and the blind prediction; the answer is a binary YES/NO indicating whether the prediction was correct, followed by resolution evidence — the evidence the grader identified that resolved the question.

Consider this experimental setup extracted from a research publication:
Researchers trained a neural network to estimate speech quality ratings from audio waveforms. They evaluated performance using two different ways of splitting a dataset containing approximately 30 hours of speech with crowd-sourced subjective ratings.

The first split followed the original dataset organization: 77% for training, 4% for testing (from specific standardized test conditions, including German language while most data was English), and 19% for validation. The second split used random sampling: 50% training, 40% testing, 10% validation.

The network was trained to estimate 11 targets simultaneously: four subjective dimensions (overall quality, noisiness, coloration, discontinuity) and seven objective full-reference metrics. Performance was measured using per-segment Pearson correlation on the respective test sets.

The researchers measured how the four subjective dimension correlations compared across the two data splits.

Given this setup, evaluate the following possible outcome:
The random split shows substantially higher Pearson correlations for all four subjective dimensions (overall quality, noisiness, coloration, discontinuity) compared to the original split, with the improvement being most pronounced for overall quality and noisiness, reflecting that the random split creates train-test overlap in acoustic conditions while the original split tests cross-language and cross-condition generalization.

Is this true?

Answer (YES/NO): NO